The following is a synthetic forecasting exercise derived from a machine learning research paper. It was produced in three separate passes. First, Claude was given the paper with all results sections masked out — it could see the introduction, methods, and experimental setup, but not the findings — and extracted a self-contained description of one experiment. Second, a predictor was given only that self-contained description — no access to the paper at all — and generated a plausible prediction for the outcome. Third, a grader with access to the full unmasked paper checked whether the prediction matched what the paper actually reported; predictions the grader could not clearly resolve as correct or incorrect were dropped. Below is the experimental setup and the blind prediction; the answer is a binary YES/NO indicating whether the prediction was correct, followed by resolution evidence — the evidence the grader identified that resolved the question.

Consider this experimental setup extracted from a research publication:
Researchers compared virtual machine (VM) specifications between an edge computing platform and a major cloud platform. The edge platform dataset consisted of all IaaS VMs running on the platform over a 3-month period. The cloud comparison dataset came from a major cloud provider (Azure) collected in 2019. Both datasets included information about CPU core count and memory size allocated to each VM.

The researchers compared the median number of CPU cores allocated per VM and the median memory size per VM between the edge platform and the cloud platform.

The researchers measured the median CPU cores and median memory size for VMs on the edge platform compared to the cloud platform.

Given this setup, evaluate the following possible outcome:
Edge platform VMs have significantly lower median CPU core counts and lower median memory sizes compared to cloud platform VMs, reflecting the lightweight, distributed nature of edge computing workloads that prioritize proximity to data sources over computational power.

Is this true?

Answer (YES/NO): NO